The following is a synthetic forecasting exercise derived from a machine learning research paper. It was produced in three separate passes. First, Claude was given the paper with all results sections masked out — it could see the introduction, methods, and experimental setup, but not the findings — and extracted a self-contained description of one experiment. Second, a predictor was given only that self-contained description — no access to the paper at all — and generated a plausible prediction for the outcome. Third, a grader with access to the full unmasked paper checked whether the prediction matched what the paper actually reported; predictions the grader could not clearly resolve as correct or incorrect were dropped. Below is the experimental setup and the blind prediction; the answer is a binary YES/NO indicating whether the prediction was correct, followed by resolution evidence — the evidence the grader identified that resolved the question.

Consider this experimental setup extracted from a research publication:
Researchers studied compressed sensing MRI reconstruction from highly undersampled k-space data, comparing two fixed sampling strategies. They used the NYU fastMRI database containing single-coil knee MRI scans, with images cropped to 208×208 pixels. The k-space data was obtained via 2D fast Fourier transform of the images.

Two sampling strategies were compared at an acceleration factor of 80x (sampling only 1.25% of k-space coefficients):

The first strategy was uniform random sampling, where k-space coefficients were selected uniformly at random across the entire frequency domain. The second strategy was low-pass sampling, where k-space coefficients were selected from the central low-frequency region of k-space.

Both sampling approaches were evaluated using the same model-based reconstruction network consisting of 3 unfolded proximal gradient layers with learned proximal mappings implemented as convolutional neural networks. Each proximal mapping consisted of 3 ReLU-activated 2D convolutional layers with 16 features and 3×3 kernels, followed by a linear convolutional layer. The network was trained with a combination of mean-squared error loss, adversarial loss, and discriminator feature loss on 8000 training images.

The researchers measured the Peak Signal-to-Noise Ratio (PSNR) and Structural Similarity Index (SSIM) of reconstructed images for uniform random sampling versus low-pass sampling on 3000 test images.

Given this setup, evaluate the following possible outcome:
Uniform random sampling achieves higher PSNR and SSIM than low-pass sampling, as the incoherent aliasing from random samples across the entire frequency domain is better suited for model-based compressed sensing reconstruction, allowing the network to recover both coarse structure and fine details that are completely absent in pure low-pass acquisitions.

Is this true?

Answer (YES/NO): NO